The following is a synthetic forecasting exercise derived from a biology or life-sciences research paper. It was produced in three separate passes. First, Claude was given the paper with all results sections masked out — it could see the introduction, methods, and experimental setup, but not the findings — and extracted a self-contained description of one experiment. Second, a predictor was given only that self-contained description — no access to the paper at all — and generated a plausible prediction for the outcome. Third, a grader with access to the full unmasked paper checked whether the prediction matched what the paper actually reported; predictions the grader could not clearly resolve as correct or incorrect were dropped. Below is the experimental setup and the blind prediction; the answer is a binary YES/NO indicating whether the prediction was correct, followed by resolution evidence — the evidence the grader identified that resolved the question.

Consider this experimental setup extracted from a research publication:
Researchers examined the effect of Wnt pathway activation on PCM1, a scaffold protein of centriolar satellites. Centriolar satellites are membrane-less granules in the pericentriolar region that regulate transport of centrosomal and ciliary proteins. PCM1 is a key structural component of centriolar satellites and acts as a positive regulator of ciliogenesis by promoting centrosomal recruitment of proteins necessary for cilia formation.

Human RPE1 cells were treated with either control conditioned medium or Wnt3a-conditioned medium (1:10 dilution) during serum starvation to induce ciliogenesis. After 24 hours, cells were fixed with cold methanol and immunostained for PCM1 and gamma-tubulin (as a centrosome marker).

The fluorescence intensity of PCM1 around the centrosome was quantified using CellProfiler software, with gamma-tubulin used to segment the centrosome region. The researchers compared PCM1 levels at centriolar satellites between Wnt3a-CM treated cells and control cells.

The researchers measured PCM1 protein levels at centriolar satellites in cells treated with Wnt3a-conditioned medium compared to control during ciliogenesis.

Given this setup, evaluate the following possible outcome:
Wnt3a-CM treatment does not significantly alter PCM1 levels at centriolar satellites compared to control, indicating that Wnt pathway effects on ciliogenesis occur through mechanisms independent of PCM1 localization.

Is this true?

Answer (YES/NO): YES